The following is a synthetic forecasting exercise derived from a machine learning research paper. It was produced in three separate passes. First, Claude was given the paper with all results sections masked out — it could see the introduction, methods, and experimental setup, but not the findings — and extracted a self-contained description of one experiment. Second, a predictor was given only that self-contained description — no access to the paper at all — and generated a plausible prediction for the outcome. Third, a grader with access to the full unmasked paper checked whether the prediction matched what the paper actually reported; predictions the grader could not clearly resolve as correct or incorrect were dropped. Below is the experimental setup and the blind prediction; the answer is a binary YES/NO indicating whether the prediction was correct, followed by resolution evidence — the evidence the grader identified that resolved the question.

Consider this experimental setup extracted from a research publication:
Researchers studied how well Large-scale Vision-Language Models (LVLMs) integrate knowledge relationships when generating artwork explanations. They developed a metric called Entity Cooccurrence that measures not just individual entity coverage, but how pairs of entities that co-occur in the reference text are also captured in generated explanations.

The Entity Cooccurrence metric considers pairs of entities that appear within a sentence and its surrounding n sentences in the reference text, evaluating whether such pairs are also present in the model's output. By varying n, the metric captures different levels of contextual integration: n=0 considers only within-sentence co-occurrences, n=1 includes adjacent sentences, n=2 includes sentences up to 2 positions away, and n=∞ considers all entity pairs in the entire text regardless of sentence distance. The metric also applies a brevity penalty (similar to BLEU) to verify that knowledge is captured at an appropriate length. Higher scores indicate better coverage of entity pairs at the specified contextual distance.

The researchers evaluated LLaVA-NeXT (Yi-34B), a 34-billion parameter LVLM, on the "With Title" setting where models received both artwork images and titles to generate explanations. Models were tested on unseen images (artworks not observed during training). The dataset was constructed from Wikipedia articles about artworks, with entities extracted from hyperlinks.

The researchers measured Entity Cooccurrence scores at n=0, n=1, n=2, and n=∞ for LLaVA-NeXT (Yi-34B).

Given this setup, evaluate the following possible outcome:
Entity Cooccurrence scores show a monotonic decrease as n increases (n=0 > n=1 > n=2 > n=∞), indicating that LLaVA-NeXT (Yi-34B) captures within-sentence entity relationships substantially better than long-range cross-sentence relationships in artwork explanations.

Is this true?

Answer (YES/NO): YES